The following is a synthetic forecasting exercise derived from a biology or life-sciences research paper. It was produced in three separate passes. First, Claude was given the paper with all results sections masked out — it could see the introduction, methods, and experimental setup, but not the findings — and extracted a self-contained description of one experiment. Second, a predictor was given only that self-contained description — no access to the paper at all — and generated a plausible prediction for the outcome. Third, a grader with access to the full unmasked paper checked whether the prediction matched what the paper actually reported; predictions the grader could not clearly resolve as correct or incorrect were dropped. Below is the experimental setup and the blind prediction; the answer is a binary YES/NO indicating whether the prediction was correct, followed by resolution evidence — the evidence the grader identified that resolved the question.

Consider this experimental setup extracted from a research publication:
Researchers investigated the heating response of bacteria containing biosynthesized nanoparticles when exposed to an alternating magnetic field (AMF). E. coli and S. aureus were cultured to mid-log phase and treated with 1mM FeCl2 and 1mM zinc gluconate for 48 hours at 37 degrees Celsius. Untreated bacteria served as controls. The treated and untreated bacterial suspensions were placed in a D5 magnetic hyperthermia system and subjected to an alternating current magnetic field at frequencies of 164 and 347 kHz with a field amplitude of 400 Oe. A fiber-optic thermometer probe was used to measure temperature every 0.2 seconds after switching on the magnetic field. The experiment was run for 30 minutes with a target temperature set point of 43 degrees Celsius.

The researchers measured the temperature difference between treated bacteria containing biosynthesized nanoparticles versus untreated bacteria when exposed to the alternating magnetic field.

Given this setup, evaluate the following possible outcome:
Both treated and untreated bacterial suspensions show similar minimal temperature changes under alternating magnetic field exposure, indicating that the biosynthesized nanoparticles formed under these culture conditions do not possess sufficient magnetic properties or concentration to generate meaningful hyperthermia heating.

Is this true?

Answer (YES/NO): NO